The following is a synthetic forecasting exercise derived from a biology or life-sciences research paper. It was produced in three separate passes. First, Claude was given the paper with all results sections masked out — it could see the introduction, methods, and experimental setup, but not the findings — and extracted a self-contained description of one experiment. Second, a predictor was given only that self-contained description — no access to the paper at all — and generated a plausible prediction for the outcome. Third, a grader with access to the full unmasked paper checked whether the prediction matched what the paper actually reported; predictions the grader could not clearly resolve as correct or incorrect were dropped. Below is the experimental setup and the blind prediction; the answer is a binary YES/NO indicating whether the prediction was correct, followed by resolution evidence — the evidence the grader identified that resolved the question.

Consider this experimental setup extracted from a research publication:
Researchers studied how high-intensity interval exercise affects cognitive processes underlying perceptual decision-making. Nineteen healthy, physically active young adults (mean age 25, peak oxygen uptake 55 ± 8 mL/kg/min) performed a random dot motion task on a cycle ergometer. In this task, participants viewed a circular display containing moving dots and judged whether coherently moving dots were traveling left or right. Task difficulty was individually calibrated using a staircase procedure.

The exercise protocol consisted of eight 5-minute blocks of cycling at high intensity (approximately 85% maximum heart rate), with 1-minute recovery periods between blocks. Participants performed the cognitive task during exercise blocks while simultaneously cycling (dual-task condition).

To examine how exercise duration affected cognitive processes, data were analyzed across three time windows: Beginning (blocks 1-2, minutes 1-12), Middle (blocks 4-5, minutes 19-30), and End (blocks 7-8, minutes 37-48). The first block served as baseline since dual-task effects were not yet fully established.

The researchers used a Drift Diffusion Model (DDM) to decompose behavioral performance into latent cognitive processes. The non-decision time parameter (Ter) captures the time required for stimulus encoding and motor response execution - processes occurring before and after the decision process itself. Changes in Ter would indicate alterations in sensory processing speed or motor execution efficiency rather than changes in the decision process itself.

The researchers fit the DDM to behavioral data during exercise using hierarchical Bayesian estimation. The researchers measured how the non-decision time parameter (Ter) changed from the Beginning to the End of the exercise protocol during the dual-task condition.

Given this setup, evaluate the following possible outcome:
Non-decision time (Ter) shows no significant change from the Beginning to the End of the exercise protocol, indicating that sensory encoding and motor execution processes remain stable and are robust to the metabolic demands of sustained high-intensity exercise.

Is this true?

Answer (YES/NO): NO